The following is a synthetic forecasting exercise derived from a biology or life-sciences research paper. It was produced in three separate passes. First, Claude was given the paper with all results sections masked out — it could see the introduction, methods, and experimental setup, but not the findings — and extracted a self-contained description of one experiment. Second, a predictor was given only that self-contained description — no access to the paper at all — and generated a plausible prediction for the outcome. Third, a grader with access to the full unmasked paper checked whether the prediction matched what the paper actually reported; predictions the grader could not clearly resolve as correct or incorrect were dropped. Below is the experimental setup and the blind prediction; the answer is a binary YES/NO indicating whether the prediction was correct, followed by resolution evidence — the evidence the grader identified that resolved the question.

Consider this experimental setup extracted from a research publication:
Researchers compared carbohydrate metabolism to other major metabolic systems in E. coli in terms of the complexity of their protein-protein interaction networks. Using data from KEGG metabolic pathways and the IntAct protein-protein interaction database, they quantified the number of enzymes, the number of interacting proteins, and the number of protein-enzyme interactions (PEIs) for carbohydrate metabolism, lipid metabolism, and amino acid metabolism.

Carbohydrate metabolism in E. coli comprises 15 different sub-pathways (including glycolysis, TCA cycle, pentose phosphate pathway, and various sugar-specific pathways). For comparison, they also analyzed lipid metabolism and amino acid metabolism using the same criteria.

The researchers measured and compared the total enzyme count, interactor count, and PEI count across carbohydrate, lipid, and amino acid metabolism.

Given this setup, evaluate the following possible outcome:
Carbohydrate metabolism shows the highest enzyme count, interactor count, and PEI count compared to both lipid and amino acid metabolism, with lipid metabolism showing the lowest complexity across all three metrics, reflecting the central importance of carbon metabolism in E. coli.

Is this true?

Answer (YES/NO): YES